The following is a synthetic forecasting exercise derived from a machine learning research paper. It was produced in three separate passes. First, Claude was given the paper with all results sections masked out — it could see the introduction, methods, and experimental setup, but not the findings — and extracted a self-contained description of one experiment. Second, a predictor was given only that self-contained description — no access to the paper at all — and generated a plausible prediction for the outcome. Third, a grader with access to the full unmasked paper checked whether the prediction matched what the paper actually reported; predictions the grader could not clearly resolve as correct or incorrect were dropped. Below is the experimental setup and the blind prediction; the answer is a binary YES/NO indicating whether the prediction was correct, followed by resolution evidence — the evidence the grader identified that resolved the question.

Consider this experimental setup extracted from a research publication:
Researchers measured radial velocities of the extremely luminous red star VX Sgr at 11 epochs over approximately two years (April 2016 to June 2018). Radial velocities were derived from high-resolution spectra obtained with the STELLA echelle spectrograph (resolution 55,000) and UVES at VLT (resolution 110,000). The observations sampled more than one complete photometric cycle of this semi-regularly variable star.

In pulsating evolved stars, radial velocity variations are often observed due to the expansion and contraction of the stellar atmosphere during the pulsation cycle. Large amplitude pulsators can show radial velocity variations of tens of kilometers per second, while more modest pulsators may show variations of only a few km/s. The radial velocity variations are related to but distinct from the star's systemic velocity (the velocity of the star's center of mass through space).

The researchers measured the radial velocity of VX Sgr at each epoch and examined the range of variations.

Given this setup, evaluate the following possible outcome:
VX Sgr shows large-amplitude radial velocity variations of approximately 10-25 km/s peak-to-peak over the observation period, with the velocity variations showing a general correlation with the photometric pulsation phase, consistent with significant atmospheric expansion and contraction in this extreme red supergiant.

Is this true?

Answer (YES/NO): NO